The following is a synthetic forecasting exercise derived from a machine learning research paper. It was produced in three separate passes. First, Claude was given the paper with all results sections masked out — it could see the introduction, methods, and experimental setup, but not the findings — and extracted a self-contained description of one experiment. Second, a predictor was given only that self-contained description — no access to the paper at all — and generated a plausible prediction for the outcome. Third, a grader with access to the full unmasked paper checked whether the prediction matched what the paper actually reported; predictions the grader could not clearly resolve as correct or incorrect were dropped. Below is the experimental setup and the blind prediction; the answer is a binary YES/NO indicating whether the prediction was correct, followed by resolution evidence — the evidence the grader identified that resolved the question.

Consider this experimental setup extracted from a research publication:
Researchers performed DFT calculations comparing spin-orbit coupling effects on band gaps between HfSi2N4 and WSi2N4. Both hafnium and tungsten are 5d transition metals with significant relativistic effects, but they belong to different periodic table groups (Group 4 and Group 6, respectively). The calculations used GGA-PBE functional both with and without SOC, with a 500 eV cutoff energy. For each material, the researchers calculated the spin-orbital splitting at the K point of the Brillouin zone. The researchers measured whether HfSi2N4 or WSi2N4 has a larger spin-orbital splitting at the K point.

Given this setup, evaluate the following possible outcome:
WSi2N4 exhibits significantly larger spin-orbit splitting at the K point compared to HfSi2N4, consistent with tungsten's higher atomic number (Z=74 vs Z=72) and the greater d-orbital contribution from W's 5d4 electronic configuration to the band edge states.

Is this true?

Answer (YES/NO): YES